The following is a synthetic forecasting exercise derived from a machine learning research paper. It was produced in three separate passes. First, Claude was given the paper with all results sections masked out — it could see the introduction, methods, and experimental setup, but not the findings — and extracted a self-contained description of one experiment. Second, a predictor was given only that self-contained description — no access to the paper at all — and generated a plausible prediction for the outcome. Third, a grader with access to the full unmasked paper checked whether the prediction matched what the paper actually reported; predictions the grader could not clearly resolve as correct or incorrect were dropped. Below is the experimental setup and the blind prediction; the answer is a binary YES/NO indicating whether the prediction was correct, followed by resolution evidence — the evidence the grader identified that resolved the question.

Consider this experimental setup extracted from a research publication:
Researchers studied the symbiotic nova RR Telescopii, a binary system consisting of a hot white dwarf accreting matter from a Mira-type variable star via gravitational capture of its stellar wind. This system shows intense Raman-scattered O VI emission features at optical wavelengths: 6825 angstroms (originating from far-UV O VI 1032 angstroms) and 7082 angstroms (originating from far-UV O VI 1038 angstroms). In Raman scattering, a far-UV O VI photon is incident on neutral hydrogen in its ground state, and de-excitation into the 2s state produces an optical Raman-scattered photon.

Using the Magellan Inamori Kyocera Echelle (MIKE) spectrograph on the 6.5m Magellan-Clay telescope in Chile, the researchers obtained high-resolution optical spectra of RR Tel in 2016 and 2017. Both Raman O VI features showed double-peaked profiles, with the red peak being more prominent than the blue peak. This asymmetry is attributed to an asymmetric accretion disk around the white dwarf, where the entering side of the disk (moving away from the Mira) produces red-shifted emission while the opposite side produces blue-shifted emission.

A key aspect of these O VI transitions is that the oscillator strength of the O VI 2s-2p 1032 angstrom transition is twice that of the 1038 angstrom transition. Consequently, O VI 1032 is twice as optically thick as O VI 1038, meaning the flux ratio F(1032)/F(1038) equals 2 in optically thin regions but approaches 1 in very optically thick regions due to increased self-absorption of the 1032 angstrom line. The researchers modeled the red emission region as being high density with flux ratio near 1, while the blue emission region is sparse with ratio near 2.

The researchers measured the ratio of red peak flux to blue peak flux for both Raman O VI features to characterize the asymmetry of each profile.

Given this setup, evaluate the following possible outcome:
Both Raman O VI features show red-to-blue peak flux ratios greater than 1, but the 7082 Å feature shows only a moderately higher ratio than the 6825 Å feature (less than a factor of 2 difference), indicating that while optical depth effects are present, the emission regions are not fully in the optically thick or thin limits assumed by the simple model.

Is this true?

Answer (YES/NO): NO